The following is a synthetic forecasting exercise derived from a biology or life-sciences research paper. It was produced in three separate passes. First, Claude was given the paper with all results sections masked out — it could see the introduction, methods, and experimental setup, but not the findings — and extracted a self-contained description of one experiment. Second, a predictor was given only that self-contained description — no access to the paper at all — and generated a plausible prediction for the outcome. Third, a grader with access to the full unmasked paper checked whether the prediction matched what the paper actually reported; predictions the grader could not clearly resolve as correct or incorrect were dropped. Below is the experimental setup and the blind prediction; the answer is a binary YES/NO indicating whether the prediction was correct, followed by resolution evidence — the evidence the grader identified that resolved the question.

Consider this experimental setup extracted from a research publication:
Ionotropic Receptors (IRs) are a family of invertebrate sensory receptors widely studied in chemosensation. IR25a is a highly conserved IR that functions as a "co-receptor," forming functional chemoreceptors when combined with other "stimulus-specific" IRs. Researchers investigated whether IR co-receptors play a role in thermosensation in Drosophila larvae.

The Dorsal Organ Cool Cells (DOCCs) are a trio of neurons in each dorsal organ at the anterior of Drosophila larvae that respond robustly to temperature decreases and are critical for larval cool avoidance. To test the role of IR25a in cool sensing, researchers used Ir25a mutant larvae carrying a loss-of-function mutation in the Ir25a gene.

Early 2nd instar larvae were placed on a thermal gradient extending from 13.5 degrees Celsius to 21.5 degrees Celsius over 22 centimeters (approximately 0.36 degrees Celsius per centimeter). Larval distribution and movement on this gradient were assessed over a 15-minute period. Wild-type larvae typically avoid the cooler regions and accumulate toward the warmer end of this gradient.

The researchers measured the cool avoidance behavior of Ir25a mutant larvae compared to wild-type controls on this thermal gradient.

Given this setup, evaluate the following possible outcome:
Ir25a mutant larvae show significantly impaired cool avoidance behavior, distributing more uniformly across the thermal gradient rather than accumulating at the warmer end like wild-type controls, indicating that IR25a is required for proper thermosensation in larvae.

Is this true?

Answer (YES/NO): YES